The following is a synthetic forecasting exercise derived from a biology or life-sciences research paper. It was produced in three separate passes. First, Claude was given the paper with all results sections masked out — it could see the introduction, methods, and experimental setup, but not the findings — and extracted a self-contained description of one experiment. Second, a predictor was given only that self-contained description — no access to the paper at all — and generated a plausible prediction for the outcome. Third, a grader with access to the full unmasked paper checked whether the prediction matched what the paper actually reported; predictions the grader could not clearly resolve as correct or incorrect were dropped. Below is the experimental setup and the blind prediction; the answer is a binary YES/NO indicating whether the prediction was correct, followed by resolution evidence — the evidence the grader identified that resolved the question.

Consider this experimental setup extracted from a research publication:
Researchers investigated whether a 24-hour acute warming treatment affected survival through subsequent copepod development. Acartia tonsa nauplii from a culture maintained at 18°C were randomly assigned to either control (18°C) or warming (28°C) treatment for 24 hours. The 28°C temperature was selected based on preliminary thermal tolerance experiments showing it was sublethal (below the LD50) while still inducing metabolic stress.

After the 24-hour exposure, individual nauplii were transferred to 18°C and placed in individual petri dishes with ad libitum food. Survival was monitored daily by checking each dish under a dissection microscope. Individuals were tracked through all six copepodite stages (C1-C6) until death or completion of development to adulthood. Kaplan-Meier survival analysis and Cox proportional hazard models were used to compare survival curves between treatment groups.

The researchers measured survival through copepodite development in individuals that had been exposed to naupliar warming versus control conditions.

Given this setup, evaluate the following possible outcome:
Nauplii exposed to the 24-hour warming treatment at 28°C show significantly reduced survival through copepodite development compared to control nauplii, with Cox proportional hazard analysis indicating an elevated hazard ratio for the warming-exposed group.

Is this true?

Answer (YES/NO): NO